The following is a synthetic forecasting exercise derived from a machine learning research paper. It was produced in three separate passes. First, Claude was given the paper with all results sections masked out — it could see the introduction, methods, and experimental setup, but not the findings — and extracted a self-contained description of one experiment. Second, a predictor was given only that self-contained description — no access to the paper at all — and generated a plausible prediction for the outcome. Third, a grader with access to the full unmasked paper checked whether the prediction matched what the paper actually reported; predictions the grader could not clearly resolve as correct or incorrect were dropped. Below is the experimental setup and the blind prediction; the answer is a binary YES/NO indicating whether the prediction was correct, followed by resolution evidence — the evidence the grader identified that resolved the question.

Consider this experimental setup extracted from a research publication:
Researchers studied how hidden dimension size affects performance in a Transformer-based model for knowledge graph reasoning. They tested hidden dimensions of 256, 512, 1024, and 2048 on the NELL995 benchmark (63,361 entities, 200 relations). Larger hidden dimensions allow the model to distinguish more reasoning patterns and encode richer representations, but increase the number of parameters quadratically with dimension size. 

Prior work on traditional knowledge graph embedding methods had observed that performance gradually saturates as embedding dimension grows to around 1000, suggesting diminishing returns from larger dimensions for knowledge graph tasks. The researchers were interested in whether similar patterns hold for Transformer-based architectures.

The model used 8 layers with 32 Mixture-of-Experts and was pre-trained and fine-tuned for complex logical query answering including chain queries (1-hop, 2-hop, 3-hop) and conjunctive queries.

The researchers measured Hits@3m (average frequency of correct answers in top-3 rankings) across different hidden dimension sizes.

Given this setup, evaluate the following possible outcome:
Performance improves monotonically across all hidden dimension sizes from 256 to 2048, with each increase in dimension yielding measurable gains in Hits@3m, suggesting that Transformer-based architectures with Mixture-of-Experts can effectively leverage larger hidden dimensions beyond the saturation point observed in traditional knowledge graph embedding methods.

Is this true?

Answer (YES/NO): NO